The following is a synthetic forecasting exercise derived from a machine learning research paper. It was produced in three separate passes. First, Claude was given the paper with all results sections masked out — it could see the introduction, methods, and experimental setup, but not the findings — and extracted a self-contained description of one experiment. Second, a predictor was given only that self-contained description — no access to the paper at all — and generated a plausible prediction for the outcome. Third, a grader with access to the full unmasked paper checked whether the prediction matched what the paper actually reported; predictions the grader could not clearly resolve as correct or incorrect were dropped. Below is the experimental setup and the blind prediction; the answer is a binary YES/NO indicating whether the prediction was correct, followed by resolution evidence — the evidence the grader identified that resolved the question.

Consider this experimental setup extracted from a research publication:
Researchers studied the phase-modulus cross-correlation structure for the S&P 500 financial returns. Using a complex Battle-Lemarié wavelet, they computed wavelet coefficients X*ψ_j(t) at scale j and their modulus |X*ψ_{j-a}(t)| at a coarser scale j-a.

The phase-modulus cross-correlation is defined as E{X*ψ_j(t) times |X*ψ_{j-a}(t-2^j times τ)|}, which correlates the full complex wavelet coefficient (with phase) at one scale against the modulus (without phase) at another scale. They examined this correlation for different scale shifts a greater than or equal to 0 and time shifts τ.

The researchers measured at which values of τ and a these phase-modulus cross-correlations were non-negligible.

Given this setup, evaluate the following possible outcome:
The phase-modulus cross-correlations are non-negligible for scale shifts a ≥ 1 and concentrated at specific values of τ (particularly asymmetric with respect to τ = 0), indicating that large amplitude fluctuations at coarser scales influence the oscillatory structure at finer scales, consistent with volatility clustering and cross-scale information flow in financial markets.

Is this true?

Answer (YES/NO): NO